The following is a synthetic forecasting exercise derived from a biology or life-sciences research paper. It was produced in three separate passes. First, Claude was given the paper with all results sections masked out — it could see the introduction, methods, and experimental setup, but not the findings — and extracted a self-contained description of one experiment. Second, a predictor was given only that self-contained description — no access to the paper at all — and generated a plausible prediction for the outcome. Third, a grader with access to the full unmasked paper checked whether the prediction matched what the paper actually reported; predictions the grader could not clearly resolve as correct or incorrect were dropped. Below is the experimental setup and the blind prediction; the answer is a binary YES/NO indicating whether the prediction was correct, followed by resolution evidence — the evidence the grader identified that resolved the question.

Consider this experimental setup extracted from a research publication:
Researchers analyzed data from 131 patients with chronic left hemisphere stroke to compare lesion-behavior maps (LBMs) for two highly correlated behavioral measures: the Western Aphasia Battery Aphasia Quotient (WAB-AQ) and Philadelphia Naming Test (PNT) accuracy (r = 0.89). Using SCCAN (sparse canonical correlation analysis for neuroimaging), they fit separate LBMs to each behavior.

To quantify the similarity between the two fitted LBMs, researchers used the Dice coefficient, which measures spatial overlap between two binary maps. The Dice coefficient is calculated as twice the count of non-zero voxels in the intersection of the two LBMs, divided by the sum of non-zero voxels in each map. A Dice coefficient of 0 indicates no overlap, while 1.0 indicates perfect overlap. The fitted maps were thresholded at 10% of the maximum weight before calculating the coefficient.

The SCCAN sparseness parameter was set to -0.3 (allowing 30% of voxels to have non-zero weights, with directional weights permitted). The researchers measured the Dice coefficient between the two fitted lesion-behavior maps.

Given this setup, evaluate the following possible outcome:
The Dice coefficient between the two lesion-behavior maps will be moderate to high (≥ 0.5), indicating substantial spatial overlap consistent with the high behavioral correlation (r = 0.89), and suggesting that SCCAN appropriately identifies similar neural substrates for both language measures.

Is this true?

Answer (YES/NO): YES